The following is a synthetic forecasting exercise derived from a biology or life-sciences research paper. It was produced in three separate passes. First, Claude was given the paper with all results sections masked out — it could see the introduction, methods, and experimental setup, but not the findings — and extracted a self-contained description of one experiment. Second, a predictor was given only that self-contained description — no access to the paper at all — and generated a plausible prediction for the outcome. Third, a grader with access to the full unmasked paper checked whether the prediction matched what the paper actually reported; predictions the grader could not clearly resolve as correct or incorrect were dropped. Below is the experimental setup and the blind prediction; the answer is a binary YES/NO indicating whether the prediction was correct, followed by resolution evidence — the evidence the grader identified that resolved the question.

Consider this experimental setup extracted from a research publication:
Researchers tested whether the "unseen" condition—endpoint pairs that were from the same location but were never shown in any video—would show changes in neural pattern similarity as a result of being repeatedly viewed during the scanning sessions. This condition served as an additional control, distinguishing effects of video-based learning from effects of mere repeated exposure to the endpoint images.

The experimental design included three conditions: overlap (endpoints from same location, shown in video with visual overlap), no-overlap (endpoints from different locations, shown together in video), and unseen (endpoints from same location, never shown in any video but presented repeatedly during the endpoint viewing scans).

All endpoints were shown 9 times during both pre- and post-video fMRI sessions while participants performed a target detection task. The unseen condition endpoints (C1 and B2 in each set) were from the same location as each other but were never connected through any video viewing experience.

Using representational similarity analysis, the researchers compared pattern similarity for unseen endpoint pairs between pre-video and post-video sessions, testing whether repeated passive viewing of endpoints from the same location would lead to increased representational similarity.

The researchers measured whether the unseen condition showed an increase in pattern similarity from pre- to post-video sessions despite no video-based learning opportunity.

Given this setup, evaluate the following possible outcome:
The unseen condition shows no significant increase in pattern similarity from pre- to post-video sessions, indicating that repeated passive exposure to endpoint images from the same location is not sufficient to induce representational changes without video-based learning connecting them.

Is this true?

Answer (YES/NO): YES